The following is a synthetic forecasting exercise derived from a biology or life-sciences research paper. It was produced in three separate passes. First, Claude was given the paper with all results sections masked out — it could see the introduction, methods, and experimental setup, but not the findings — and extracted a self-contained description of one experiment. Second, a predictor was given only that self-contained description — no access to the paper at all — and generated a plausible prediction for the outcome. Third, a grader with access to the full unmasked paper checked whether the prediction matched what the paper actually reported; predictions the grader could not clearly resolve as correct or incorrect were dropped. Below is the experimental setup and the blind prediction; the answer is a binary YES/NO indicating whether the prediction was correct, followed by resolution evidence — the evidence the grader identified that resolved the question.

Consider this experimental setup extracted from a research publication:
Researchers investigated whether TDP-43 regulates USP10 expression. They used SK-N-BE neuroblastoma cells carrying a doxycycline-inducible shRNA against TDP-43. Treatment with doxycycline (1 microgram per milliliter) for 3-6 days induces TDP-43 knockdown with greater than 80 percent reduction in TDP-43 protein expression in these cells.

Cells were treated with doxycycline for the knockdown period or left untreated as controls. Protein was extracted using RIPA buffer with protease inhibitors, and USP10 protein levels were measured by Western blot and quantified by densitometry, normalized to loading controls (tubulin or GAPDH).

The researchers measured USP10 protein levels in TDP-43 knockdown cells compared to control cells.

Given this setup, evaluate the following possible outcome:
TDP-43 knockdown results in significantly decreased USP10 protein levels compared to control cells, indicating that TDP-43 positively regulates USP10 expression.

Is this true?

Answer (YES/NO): YES